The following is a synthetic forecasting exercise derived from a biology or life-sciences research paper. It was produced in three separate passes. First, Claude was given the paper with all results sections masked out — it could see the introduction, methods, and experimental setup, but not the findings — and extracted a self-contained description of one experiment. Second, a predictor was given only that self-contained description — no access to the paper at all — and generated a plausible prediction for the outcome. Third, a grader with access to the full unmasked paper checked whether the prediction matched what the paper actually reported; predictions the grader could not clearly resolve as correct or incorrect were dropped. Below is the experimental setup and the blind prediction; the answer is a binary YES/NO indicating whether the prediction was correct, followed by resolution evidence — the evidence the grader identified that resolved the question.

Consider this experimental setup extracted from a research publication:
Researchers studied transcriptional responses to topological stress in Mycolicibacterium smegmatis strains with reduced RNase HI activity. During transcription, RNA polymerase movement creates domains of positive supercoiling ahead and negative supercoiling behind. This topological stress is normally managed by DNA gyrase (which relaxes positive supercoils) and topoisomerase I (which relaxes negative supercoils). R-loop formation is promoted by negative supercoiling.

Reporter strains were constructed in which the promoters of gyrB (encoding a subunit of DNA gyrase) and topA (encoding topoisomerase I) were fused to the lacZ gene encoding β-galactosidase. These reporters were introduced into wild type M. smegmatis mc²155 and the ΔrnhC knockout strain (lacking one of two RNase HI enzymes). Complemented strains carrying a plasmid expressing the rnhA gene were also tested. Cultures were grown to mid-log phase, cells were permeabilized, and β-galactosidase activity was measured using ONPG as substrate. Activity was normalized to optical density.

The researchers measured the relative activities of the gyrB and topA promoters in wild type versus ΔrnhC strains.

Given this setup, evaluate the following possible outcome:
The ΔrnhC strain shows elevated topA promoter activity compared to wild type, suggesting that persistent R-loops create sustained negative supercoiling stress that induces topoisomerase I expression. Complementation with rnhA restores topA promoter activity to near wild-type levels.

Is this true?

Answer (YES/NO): NO